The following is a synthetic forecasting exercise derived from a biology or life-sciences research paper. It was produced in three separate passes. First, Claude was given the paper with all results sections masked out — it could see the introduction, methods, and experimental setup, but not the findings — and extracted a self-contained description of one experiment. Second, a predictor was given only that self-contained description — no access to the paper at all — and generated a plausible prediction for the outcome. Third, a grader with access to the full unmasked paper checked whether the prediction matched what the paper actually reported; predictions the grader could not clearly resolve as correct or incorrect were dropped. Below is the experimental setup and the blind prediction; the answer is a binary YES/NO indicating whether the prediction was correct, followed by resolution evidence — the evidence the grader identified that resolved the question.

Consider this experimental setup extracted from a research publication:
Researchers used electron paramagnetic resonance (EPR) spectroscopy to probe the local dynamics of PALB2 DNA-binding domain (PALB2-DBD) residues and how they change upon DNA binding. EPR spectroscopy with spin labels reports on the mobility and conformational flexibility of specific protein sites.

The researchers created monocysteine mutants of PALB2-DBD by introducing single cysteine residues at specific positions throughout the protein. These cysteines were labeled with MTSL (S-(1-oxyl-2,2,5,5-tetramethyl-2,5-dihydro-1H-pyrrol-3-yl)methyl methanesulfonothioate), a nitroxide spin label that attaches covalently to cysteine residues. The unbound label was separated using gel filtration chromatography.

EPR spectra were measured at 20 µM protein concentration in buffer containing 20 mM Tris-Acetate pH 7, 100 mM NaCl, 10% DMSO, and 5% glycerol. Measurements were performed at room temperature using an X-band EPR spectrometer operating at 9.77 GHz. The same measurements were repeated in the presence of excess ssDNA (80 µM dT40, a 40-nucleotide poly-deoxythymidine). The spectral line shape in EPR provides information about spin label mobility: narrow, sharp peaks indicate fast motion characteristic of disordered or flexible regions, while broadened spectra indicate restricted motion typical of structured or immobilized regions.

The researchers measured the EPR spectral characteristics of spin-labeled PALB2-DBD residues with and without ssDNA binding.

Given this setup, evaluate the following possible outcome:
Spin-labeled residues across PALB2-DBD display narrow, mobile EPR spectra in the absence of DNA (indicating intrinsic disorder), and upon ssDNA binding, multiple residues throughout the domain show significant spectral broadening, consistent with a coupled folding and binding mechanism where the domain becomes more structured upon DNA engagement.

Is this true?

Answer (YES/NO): NO